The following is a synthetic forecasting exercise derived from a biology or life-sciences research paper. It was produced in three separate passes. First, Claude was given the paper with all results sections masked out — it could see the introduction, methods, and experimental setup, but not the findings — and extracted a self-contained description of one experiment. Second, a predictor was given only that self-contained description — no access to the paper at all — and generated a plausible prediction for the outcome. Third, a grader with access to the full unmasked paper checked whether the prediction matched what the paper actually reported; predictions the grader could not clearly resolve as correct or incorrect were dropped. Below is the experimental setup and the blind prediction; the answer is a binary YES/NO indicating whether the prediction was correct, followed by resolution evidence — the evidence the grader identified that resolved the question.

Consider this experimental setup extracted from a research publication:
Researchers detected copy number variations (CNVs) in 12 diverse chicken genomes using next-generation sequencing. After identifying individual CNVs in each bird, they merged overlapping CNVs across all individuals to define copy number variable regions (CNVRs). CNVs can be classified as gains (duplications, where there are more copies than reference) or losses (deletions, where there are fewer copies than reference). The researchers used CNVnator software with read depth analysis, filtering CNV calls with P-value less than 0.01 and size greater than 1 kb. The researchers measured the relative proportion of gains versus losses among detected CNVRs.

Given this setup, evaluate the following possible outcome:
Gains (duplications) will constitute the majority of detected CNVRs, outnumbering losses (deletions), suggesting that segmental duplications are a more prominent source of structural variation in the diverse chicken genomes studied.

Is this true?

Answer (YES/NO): YES